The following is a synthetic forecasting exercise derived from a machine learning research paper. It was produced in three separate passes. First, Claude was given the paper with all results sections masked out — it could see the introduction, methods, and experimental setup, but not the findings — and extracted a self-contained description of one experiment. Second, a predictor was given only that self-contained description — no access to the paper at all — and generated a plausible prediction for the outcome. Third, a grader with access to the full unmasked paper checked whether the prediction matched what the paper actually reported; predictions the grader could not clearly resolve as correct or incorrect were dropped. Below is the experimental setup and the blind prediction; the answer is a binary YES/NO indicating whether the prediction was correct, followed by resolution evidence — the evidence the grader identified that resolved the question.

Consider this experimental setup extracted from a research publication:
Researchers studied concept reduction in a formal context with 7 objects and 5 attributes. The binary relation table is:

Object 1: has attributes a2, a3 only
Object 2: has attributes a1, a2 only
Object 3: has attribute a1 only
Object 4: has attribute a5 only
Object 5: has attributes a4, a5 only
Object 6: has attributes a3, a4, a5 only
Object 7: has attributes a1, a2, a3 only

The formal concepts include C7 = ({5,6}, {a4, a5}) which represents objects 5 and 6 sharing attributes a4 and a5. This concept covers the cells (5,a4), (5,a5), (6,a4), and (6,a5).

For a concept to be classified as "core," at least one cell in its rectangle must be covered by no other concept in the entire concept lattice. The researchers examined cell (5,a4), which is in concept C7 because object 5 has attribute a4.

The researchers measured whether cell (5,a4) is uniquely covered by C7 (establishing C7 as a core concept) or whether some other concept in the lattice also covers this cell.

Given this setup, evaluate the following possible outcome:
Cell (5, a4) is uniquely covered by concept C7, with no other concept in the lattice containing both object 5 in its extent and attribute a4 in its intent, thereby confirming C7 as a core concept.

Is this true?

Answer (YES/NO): YES